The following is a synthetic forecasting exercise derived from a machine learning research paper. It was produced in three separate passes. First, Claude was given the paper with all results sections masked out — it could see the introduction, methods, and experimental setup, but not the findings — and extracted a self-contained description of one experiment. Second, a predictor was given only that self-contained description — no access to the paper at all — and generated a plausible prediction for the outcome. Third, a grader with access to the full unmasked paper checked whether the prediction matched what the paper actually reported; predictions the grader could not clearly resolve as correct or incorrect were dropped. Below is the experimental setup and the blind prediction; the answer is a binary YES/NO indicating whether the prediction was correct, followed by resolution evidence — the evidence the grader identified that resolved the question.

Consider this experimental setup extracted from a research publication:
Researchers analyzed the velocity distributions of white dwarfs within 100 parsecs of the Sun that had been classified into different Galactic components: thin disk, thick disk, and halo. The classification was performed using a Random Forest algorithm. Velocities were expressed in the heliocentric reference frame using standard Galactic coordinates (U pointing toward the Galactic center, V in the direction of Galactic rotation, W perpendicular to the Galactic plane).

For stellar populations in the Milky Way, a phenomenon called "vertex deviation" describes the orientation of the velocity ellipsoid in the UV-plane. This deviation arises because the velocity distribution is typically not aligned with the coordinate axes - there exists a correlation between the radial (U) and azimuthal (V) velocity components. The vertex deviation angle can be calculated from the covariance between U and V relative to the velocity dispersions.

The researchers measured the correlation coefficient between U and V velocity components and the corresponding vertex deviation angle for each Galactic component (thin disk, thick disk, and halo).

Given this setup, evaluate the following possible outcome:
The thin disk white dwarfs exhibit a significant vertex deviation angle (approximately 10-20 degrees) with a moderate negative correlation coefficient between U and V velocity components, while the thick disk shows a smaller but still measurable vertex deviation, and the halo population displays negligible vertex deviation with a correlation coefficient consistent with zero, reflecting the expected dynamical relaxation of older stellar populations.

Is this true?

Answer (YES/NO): NO